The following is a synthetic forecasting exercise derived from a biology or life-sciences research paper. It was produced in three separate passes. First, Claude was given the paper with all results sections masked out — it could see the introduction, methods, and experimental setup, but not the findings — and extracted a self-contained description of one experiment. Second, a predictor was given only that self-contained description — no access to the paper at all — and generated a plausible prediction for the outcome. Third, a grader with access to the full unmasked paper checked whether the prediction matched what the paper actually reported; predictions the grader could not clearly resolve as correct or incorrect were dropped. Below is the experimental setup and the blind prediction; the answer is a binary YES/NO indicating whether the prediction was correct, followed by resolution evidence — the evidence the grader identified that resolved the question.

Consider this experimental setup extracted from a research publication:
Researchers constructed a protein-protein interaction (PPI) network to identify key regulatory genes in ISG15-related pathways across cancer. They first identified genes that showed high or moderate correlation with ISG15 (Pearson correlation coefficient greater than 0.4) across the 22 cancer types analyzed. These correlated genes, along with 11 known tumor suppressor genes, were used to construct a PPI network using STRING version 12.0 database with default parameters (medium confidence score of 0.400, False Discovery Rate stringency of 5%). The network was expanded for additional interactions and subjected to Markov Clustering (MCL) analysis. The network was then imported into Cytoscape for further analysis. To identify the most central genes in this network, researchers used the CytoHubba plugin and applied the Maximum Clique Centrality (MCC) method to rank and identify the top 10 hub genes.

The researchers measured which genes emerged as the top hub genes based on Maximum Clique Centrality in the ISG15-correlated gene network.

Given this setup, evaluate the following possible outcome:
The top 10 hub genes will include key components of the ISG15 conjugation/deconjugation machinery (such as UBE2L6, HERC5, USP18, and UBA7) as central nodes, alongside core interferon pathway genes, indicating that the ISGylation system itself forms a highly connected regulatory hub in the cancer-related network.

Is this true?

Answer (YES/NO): NO